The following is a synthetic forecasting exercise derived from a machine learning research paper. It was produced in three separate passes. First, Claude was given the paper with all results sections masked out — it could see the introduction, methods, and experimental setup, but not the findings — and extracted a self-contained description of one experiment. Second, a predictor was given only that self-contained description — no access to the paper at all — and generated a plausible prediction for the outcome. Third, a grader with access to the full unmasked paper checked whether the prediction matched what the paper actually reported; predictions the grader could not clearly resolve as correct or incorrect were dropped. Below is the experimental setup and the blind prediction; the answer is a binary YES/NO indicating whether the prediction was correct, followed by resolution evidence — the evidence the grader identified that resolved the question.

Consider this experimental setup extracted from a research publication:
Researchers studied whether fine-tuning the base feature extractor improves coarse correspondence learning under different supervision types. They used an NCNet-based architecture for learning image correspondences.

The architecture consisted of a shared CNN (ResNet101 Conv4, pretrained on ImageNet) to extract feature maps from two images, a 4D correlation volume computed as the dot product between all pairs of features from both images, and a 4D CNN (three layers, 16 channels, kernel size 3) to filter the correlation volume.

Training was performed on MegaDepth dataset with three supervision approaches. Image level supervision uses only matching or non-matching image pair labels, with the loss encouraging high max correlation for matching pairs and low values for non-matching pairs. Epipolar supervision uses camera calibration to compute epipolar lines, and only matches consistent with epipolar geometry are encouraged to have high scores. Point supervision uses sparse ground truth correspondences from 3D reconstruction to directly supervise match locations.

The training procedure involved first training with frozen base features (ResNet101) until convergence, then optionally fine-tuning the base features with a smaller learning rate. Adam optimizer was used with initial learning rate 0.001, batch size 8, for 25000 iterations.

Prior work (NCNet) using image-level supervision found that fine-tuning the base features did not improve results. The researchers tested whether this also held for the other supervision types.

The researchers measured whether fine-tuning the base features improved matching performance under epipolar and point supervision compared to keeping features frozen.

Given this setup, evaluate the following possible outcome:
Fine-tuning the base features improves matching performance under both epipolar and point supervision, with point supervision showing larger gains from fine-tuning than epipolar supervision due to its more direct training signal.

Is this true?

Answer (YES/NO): NO